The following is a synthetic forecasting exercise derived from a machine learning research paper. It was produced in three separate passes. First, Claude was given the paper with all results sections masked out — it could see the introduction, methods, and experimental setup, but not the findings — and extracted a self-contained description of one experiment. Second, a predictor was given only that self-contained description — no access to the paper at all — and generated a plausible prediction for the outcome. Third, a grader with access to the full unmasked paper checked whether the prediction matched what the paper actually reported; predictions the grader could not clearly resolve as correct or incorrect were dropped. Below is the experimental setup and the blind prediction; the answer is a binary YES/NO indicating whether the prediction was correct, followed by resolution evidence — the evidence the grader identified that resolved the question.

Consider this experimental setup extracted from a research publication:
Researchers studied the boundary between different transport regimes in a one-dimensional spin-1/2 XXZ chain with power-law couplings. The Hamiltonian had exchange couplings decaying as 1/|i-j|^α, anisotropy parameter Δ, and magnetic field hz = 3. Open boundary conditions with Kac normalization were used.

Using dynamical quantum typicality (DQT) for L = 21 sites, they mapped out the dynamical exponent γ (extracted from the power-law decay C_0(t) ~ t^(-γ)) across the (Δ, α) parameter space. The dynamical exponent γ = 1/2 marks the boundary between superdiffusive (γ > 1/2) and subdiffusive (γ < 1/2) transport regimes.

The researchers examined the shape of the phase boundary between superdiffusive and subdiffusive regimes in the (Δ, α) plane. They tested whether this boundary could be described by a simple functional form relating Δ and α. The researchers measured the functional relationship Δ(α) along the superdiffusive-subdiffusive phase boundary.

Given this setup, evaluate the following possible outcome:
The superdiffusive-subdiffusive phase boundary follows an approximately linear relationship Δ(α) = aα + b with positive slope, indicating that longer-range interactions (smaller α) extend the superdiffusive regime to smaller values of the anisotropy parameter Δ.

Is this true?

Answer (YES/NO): NO